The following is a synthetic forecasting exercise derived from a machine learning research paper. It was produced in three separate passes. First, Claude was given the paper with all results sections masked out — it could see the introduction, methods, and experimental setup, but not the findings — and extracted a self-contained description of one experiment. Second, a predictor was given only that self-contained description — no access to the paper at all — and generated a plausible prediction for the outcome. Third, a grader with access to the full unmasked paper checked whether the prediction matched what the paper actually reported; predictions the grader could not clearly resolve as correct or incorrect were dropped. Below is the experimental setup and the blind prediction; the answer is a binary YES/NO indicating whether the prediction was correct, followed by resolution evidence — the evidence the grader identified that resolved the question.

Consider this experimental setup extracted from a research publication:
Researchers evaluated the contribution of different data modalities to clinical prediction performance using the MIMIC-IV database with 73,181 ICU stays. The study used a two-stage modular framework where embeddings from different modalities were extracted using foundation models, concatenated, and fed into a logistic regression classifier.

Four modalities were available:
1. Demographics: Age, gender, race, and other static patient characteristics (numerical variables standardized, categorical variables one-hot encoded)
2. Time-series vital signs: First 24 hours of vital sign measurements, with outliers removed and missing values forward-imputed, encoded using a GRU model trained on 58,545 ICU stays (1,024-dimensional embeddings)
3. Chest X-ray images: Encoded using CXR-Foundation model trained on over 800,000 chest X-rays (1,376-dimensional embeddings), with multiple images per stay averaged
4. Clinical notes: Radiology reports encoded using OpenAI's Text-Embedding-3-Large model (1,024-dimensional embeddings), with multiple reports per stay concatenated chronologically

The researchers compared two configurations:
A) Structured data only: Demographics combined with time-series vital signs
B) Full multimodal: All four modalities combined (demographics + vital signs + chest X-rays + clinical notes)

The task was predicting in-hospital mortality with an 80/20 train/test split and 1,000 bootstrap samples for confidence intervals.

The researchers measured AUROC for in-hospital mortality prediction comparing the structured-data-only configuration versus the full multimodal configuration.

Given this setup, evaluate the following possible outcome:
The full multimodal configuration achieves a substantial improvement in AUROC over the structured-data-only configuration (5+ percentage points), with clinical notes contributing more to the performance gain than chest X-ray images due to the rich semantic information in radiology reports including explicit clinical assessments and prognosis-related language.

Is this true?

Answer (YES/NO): NO